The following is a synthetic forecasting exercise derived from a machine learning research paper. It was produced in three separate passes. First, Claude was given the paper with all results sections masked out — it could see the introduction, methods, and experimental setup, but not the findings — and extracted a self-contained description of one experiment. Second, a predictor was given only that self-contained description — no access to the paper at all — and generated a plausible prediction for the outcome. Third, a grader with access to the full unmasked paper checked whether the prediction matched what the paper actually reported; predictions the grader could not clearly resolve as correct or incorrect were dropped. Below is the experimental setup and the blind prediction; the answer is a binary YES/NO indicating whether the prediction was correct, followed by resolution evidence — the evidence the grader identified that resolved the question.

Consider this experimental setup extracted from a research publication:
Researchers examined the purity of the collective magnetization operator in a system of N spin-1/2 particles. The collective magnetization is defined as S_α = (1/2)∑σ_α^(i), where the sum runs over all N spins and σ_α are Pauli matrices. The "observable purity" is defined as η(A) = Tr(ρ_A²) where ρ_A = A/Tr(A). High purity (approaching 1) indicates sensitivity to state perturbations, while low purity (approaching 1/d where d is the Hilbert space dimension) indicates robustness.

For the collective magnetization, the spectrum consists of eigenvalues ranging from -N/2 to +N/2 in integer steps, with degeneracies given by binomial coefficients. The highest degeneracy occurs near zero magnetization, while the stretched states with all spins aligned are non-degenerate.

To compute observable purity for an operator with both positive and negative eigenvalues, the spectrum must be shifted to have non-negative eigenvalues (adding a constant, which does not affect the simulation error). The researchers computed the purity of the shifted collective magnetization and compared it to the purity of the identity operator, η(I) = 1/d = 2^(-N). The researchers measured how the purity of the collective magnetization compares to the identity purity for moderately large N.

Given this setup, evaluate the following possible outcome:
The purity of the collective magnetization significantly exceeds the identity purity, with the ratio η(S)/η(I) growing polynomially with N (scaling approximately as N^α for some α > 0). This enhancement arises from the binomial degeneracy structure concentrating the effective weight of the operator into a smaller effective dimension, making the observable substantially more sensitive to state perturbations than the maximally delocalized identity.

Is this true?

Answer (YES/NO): NO